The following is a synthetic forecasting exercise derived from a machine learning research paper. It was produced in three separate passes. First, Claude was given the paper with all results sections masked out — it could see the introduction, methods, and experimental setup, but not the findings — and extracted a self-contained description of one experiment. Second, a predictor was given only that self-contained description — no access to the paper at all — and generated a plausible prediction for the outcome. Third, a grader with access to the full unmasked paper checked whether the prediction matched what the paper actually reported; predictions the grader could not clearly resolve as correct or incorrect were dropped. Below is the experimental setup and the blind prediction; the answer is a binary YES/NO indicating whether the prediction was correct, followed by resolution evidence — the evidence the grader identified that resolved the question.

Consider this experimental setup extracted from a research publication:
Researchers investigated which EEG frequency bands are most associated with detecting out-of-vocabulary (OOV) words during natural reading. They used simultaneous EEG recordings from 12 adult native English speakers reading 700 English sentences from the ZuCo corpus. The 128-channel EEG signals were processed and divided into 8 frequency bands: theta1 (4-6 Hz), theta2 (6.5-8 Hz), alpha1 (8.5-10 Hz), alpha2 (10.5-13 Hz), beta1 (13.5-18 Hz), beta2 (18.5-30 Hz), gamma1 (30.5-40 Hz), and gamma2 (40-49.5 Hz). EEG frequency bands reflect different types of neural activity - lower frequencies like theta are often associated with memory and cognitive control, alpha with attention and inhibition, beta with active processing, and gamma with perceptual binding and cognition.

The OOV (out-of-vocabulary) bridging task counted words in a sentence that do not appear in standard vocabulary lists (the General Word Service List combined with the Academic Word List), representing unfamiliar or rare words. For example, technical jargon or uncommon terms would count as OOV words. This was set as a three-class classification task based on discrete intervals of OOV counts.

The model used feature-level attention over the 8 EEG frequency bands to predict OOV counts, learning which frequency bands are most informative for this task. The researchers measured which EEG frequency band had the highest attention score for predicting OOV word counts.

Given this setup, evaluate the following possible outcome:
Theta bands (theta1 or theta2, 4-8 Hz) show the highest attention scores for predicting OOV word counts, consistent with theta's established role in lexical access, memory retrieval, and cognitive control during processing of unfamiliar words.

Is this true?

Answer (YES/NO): NO